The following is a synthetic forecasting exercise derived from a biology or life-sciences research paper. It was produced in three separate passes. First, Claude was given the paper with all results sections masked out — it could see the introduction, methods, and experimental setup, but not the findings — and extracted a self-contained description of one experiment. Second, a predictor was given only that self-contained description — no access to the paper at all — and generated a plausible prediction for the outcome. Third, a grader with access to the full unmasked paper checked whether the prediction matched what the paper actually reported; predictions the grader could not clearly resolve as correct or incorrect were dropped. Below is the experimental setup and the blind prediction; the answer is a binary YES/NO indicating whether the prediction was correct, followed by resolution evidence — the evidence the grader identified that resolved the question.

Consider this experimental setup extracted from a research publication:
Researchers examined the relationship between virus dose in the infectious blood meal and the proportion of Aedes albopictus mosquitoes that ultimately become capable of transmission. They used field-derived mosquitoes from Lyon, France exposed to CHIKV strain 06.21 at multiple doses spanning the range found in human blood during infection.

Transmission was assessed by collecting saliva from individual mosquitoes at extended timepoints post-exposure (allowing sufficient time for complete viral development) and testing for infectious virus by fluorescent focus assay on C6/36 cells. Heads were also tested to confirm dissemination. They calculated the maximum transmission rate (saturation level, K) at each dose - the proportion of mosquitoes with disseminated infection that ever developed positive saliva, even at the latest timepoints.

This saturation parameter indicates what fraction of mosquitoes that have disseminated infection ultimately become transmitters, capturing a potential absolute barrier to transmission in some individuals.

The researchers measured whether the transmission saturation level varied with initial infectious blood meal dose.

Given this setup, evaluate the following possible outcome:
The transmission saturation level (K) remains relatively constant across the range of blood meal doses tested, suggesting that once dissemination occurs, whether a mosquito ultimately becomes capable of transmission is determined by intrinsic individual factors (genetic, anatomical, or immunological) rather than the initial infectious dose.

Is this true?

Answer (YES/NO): YES